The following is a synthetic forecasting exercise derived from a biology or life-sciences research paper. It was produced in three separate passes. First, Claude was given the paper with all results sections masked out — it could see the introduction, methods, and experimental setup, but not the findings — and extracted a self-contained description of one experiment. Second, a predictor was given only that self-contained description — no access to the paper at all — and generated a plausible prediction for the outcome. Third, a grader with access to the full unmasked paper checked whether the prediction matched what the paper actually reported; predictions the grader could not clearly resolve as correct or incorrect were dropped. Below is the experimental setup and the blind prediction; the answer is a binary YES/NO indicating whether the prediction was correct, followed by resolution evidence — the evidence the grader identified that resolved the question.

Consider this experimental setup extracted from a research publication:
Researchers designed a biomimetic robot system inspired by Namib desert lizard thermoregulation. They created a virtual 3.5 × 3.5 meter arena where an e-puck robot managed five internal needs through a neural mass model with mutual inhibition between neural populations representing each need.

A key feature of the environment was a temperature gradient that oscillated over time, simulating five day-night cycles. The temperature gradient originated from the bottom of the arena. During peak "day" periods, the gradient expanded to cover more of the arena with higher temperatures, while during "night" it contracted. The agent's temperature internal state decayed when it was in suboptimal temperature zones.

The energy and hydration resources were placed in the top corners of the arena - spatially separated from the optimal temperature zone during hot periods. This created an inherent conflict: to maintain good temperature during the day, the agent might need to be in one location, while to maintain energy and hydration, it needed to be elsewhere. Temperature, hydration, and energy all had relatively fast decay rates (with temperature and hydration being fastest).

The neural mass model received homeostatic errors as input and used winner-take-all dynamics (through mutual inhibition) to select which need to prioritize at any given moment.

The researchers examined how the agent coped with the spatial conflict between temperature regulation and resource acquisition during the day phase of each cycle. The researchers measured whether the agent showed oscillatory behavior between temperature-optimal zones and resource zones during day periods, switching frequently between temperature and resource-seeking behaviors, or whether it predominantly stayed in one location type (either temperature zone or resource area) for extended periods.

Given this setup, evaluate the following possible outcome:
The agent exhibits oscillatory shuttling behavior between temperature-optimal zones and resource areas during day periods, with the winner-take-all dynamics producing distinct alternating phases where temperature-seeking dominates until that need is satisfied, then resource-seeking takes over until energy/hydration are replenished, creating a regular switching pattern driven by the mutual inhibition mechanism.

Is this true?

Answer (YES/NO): NO